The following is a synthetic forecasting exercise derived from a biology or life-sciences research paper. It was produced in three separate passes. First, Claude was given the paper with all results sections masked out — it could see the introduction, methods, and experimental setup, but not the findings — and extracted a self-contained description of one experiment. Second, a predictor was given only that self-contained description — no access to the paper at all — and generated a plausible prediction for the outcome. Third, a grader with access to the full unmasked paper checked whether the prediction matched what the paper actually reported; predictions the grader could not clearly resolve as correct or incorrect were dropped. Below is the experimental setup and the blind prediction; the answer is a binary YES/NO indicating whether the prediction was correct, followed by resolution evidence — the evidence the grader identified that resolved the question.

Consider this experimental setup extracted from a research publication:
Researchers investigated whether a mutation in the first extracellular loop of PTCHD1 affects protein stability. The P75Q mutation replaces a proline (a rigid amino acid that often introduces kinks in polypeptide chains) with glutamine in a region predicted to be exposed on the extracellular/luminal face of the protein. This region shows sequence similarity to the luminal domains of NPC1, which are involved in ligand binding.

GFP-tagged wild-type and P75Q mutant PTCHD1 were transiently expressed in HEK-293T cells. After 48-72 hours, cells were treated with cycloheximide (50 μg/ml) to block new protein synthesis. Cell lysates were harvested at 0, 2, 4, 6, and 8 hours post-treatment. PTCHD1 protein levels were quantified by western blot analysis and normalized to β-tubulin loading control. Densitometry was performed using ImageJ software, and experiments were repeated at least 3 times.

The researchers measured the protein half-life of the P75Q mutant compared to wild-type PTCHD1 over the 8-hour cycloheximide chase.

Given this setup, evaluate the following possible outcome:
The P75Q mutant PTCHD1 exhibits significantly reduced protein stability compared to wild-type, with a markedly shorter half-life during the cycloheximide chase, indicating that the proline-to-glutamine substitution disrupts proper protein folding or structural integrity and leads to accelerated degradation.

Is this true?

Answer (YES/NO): NO